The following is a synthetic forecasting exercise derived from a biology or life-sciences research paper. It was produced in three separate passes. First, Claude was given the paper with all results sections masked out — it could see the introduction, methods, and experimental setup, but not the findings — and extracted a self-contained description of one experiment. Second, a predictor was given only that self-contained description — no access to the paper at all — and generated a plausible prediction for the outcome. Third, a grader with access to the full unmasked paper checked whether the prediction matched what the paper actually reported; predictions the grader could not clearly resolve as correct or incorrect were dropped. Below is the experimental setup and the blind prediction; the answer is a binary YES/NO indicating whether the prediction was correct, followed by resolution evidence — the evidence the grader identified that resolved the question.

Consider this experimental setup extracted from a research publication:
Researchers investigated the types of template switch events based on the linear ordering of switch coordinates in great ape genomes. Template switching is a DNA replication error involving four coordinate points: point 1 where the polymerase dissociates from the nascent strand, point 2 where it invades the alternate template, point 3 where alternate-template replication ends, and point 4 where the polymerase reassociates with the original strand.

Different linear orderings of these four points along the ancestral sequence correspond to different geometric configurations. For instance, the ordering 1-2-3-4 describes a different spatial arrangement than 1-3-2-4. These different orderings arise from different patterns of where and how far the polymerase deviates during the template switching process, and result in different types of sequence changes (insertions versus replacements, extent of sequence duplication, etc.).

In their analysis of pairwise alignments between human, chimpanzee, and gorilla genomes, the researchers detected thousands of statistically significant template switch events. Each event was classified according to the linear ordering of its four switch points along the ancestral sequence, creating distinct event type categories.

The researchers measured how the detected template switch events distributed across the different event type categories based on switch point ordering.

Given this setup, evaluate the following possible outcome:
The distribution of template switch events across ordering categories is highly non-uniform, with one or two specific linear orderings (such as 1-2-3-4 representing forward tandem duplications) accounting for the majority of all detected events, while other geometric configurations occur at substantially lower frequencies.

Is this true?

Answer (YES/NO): YES